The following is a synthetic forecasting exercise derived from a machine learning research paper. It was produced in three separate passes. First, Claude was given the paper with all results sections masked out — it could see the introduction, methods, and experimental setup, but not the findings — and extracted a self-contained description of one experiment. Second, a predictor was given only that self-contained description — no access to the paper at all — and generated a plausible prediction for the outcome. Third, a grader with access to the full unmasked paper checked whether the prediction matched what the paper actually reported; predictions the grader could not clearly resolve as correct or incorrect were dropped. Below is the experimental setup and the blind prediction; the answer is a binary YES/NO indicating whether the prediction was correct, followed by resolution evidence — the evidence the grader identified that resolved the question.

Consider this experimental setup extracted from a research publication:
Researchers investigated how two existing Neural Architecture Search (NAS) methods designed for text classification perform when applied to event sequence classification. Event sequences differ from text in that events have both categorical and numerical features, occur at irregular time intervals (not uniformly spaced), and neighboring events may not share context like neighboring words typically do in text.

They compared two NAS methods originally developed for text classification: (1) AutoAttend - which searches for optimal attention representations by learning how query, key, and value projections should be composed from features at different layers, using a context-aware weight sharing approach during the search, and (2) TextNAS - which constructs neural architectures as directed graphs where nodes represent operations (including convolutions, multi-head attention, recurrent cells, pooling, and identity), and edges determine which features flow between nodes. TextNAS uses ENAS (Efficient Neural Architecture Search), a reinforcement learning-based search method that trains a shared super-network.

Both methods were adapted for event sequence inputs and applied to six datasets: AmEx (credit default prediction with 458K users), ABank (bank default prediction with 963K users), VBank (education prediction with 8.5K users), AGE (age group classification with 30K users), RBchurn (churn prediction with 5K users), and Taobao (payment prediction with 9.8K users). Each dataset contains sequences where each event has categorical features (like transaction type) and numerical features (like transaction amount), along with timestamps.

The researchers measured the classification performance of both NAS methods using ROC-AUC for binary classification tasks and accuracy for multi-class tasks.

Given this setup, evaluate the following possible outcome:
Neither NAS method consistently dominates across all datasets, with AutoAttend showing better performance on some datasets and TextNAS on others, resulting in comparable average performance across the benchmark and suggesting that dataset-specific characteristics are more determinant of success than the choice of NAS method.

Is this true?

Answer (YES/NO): NO